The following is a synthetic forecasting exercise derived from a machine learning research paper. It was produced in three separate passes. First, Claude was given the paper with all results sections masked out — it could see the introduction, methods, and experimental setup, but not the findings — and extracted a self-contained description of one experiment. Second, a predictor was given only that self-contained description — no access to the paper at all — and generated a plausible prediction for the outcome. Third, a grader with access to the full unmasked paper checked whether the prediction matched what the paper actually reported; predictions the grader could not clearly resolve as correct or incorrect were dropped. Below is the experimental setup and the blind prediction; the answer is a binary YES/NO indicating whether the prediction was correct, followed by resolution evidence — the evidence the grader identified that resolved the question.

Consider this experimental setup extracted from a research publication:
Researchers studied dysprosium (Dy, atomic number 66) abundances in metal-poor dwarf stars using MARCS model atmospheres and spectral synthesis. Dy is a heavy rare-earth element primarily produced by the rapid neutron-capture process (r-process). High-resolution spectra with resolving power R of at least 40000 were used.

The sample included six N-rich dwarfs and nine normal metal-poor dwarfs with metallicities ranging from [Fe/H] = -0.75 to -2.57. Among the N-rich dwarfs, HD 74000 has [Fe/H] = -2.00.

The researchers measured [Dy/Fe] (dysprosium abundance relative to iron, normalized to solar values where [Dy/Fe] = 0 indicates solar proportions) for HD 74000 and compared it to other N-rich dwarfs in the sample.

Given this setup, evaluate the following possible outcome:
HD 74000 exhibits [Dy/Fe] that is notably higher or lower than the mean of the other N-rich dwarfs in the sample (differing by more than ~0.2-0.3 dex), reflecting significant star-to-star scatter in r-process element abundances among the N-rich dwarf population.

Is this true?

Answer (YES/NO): NO